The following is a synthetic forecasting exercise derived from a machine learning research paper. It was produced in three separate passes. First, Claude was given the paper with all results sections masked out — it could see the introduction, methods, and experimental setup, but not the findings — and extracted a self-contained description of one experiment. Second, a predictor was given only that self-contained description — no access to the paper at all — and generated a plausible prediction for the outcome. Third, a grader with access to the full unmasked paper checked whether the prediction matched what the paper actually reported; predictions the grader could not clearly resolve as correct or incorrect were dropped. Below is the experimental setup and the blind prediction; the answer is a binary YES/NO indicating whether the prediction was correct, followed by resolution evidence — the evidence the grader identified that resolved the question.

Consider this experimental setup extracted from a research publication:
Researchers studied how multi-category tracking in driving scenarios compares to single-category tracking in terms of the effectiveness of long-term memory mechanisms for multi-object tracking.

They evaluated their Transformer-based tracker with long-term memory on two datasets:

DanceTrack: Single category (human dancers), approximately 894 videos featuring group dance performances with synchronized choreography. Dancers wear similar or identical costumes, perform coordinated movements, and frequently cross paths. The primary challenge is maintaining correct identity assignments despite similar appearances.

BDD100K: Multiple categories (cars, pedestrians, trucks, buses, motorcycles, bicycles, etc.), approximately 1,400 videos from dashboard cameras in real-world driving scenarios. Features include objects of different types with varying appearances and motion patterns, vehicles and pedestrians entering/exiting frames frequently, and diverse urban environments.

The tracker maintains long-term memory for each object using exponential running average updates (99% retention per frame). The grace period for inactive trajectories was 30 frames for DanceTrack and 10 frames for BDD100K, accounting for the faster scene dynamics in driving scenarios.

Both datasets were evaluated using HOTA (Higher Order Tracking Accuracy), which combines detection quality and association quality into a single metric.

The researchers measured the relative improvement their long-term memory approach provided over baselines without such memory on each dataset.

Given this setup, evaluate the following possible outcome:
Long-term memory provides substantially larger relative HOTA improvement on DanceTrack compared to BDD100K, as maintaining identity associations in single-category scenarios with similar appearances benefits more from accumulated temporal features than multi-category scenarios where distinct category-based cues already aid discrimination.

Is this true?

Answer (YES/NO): YES